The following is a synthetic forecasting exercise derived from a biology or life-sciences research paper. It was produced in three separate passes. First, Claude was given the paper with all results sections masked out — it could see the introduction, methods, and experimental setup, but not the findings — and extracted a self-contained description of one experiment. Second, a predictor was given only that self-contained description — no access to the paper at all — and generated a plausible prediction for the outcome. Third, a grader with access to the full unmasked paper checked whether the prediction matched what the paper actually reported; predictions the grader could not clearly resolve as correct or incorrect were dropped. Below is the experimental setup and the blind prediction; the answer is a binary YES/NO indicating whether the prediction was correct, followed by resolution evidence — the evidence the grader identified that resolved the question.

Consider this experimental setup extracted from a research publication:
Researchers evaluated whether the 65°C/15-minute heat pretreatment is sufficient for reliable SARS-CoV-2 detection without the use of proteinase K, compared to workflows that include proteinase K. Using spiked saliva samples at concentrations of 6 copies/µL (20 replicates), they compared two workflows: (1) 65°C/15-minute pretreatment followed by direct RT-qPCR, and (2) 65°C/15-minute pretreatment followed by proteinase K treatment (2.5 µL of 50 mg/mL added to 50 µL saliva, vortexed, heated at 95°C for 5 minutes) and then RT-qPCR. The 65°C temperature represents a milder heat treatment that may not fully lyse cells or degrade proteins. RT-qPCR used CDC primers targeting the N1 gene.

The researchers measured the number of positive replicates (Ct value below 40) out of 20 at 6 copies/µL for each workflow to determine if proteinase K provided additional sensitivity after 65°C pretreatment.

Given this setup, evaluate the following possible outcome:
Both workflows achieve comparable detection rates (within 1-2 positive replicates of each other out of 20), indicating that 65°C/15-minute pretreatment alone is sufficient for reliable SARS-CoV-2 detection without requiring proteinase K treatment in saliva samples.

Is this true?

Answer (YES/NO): YES